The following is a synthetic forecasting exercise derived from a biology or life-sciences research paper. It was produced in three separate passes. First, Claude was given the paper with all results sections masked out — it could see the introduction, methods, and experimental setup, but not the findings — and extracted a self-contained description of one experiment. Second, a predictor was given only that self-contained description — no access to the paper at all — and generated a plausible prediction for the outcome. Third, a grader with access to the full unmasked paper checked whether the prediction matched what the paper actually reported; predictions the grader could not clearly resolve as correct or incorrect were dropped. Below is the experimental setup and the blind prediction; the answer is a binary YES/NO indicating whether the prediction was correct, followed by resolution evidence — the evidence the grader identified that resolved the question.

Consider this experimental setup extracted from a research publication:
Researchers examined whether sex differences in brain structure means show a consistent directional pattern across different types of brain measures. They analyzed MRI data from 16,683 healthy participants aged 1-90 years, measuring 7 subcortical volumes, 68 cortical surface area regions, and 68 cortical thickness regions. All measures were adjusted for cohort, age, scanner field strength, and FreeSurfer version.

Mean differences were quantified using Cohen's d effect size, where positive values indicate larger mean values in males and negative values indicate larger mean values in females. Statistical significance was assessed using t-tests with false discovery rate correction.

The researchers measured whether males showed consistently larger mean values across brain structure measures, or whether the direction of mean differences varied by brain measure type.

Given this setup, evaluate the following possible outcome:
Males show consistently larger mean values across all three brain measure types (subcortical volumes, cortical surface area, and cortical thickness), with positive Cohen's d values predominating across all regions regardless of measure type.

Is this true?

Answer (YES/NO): NO